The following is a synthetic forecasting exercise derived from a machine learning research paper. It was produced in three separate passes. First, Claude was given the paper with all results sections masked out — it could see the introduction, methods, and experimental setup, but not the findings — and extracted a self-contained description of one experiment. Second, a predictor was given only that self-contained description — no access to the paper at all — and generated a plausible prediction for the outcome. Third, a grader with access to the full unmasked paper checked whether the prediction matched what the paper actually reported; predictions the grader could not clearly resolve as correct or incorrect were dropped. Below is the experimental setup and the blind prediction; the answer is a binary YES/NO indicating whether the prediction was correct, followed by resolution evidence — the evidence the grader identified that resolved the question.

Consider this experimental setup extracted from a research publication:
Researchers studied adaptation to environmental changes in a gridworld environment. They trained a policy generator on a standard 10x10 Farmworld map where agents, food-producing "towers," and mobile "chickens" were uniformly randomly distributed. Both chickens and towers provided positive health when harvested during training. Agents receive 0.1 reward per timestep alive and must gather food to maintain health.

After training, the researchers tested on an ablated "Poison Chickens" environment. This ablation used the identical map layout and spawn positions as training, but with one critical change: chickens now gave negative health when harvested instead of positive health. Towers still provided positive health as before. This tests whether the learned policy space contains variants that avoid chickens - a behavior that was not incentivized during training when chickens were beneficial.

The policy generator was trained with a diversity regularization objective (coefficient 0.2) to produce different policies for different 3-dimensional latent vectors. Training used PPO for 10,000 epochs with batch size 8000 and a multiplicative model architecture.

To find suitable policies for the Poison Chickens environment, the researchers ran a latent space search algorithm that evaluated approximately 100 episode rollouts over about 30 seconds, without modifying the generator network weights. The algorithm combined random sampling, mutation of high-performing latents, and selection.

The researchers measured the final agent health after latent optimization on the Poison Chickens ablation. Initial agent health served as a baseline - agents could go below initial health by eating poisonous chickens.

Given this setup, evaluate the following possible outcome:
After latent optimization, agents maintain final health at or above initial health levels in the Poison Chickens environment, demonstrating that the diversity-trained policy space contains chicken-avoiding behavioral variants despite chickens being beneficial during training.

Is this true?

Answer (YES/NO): NO